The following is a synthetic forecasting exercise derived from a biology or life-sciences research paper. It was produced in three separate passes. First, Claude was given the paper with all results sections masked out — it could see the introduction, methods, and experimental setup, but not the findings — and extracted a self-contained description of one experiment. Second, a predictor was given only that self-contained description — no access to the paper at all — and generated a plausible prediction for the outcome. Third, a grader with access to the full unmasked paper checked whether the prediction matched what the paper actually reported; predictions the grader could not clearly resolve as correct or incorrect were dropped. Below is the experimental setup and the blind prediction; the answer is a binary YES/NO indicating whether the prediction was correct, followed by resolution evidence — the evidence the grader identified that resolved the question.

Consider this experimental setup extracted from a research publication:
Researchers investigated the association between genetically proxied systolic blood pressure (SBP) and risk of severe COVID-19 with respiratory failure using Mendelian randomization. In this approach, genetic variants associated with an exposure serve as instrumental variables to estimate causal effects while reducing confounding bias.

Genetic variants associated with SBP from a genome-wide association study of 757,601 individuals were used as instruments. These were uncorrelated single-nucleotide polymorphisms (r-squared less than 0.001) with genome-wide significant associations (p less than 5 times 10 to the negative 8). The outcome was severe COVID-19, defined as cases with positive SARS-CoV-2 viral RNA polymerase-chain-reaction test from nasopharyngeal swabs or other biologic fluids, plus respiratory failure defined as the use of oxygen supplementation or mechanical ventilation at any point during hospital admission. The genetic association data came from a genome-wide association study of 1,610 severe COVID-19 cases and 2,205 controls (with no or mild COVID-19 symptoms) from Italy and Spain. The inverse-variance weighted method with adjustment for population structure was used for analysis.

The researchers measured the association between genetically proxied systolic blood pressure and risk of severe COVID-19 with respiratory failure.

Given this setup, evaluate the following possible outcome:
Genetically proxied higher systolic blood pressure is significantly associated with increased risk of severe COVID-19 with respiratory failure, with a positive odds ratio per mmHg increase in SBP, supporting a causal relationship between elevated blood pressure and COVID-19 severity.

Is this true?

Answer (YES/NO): NO